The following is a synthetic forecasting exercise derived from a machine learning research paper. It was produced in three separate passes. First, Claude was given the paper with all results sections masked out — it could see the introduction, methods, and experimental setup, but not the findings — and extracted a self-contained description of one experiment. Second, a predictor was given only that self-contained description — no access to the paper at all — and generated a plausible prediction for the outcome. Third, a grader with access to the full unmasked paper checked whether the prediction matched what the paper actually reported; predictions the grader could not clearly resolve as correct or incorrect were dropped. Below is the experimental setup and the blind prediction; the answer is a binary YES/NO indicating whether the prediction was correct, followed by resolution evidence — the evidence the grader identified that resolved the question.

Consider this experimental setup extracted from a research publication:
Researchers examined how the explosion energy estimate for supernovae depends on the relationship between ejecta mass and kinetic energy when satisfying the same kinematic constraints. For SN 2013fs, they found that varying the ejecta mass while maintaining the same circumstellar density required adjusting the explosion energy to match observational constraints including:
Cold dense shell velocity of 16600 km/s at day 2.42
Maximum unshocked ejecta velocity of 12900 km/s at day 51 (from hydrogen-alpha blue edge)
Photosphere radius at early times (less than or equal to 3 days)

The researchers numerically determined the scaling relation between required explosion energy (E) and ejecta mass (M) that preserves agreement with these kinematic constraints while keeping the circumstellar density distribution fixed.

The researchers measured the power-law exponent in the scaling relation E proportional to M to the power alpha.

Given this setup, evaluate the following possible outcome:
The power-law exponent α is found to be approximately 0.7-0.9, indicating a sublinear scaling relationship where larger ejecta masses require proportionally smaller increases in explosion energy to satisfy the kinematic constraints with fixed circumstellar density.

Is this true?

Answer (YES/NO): NO